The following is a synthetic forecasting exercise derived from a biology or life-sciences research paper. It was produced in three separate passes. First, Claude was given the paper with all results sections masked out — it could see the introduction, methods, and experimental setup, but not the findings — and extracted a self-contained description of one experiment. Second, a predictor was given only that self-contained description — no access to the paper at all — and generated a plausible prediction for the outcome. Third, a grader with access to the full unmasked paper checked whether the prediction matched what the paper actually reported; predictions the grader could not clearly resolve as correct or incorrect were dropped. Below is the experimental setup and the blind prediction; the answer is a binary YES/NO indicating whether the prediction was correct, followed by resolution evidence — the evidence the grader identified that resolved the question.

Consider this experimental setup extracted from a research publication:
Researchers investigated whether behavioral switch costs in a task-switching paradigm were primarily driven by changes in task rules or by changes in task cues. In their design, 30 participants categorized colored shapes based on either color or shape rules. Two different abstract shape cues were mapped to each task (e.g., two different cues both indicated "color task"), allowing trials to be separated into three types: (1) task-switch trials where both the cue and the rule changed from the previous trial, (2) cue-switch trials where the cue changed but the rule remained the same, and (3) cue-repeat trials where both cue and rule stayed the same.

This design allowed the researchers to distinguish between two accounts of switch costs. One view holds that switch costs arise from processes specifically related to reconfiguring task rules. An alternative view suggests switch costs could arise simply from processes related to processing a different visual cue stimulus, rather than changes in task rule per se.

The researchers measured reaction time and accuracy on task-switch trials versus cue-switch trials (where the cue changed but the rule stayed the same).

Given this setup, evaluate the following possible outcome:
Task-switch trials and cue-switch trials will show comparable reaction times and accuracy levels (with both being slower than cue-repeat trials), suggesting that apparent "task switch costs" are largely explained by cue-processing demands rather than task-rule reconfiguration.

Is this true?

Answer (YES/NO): NO